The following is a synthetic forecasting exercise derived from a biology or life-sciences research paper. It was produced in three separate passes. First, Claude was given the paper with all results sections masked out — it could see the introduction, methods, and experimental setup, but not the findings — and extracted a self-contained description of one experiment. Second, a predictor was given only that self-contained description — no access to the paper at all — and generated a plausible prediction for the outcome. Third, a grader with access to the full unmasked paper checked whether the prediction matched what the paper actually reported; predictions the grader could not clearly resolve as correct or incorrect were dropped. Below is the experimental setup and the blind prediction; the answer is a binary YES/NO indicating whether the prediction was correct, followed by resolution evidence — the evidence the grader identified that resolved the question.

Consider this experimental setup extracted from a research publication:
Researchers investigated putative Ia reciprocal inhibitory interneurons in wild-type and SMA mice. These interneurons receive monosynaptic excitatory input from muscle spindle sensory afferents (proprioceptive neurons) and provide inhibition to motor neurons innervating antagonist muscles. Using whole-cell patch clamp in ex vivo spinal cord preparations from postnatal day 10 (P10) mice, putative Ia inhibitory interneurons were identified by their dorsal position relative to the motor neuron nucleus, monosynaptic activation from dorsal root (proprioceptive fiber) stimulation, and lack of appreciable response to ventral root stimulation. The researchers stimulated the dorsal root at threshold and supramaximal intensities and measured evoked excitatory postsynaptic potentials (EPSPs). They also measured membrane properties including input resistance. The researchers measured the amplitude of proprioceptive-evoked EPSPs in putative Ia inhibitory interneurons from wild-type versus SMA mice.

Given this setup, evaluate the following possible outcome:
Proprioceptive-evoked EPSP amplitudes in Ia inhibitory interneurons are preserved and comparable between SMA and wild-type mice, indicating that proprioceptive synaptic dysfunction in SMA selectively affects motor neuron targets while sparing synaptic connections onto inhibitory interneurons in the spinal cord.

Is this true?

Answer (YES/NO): NO